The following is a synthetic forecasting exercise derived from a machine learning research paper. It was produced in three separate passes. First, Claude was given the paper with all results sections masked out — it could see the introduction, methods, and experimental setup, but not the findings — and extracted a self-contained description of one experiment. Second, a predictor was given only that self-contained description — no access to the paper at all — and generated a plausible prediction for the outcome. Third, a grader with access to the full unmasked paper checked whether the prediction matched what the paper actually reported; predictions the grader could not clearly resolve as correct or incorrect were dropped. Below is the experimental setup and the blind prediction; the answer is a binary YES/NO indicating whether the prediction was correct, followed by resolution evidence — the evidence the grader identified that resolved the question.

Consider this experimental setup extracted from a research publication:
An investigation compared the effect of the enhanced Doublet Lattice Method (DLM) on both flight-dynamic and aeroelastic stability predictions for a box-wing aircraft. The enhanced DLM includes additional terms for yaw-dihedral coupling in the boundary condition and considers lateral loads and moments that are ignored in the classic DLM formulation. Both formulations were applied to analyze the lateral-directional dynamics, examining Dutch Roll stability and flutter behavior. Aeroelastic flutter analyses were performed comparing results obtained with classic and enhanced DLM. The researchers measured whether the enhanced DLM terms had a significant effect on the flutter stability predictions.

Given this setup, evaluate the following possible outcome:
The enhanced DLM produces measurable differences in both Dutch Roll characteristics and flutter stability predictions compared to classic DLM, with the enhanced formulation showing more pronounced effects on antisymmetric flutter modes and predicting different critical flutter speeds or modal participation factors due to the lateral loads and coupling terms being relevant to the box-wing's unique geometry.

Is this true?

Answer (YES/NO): NO